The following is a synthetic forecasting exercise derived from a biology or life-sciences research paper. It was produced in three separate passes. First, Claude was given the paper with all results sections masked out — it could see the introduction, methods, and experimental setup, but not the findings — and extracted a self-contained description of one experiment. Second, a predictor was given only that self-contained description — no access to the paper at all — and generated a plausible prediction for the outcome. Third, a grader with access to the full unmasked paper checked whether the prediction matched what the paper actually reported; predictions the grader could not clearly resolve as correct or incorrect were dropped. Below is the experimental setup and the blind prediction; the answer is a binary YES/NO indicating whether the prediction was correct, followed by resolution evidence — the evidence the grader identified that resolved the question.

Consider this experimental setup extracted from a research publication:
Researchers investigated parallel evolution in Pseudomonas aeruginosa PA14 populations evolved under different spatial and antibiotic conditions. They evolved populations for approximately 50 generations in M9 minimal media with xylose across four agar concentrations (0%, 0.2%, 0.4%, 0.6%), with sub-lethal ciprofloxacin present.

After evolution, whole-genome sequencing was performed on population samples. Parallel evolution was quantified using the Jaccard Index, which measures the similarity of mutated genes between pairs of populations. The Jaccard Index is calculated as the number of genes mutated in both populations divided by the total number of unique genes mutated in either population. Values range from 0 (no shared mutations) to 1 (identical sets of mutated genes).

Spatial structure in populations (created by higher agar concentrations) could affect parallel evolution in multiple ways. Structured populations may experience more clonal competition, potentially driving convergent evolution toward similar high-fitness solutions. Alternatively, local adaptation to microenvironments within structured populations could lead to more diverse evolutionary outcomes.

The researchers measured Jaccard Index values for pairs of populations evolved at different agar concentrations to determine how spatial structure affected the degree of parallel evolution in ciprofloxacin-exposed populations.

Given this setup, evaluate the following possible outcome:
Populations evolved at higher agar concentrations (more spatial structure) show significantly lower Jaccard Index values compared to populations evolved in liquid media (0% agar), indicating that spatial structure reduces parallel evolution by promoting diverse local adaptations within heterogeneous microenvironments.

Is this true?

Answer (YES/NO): NO